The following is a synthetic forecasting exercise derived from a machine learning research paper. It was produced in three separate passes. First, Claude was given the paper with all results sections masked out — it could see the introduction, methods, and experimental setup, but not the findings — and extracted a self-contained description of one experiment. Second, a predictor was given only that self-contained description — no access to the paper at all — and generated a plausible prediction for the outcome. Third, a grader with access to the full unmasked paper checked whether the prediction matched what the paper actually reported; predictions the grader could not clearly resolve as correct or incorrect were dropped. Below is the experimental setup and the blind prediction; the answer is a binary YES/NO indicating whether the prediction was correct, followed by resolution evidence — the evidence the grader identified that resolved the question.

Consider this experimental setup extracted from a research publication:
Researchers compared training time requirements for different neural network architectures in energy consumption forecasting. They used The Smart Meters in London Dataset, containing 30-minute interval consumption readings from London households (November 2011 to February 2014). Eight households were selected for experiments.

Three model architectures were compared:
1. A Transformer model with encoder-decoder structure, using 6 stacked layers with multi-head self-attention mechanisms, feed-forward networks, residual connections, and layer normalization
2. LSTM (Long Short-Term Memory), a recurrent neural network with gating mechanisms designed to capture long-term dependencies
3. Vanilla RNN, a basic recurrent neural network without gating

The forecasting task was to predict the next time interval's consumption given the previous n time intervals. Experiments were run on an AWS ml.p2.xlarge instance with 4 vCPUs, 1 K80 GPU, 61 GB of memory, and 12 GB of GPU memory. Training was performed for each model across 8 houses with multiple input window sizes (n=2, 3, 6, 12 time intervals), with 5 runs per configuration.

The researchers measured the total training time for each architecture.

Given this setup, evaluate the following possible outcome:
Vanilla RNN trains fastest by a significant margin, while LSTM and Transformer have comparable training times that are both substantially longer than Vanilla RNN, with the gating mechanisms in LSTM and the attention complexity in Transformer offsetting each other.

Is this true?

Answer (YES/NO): NO